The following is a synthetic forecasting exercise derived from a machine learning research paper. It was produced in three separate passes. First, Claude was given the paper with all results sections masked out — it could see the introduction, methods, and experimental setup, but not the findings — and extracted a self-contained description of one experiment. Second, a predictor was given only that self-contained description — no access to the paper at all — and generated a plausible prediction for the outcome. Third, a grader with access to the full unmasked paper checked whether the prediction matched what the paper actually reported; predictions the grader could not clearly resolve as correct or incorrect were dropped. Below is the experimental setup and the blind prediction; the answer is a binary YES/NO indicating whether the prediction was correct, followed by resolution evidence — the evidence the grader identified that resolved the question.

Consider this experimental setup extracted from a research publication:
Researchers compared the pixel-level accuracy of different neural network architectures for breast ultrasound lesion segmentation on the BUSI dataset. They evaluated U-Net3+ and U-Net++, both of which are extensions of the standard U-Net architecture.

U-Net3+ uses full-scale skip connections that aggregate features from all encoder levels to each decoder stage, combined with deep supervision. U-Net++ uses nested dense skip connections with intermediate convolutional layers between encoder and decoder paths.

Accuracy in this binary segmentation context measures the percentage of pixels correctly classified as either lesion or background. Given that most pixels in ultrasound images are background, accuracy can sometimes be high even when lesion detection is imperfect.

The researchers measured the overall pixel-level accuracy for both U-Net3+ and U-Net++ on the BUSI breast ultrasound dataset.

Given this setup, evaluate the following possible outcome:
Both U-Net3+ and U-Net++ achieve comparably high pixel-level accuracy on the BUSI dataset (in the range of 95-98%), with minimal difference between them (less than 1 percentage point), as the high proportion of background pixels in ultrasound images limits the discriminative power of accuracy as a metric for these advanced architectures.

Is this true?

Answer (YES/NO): YES